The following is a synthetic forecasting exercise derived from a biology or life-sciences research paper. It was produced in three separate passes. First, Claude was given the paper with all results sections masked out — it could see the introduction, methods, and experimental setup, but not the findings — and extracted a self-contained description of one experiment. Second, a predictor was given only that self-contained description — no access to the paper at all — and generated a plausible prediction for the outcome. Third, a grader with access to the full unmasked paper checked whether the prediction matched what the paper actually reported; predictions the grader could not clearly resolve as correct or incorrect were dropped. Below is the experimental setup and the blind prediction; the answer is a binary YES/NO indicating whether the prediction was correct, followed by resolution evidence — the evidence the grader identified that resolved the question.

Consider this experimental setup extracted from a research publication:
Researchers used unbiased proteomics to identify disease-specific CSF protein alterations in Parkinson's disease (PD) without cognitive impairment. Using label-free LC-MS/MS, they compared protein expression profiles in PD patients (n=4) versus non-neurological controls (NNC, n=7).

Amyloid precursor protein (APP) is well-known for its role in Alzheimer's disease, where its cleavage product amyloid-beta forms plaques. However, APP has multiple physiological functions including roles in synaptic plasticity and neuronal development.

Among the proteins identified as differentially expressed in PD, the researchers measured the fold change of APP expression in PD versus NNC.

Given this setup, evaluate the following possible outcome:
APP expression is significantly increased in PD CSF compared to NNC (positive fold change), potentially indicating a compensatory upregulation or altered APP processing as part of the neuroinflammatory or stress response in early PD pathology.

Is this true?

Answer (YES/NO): YES